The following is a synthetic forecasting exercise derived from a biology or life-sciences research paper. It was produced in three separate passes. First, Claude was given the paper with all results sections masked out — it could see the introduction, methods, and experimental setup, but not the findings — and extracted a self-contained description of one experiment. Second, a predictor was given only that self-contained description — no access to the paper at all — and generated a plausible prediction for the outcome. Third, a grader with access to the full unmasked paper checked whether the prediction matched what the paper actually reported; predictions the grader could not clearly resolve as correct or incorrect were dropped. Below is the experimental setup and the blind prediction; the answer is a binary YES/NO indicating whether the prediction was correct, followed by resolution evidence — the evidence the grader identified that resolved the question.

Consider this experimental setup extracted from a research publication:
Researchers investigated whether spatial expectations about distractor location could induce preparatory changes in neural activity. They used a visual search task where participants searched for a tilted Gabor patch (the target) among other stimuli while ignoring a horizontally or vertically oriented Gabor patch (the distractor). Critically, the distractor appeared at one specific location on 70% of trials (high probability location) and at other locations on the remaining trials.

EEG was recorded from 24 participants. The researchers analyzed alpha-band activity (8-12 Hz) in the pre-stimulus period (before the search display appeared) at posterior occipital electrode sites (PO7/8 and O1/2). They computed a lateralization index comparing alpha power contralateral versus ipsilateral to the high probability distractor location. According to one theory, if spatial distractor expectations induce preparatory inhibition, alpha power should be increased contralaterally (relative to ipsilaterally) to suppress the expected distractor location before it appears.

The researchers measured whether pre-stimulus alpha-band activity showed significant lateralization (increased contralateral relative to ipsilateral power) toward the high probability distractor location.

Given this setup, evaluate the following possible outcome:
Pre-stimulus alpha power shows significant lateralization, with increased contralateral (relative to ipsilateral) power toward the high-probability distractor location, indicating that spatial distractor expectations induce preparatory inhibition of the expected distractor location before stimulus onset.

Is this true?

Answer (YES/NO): NO